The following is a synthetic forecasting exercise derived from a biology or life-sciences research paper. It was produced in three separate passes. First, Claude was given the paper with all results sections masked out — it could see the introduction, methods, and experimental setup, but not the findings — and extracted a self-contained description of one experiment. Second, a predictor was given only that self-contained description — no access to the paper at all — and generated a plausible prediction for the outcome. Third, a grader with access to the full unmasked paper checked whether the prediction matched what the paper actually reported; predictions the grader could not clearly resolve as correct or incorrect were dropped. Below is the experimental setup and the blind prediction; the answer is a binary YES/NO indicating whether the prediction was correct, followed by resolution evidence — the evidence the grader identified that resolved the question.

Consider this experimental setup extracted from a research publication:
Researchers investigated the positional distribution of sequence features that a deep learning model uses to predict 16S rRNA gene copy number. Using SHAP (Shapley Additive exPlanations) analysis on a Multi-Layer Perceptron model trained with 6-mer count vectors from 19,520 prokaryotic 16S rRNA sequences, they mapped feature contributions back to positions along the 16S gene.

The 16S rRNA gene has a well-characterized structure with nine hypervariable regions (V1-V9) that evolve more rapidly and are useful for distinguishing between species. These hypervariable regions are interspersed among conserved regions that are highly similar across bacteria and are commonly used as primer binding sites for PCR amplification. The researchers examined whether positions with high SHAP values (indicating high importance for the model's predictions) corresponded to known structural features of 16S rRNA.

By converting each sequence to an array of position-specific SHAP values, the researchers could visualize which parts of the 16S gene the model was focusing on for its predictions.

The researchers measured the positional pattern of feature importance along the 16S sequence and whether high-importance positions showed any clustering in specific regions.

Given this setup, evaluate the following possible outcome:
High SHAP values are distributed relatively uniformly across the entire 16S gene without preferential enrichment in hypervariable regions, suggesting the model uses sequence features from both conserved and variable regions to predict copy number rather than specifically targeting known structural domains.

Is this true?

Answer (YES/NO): NO